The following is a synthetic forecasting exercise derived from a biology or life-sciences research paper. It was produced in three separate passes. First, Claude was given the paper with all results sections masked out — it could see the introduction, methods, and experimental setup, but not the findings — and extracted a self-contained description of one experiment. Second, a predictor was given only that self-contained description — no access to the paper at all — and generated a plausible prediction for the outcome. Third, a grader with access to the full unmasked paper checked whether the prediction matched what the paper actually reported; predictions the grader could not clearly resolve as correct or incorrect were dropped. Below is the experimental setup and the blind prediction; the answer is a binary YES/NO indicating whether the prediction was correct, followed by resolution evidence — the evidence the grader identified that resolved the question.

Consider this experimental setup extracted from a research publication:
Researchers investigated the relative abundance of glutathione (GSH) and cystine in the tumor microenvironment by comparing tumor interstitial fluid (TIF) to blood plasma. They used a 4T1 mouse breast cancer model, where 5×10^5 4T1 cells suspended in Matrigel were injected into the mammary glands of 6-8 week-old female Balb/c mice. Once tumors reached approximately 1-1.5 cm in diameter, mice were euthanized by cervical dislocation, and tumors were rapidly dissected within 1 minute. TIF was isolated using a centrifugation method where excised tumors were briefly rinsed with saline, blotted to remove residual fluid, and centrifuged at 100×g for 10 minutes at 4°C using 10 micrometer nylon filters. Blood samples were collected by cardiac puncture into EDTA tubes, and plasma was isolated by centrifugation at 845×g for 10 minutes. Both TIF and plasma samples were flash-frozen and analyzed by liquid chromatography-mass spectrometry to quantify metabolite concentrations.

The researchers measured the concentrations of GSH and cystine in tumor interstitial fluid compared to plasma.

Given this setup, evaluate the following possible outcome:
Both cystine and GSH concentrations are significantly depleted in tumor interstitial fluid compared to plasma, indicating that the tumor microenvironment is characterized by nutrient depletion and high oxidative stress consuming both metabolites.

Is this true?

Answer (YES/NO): NO